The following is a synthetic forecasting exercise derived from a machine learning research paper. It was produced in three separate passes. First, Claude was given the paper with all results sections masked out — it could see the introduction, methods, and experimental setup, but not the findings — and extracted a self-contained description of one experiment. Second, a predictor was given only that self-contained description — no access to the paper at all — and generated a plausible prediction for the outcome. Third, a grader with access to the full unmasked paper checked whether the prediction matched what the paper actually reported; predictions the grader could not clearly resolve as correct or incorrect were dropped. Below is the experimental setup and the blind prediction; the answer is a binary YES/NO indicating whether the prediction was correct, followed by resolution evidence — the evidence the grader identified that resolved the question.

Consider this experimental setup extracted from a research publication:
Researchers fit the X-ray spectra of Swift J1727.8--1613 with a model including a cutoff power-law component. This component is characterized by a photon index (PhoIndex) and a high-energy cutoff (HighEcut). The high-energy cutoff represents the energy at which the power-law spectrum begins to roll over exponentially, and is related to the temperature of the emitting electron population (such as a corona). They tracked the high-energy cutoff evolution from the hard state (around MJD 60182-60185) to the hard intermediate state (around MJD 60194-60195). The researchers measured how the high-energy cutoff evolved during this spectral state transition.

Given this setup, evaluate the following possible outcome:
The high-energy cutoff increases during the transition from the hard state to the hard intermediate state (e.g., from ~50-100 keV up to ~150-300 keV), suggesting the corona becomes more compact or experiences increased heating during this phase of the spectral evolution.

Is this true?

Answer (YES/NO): NO